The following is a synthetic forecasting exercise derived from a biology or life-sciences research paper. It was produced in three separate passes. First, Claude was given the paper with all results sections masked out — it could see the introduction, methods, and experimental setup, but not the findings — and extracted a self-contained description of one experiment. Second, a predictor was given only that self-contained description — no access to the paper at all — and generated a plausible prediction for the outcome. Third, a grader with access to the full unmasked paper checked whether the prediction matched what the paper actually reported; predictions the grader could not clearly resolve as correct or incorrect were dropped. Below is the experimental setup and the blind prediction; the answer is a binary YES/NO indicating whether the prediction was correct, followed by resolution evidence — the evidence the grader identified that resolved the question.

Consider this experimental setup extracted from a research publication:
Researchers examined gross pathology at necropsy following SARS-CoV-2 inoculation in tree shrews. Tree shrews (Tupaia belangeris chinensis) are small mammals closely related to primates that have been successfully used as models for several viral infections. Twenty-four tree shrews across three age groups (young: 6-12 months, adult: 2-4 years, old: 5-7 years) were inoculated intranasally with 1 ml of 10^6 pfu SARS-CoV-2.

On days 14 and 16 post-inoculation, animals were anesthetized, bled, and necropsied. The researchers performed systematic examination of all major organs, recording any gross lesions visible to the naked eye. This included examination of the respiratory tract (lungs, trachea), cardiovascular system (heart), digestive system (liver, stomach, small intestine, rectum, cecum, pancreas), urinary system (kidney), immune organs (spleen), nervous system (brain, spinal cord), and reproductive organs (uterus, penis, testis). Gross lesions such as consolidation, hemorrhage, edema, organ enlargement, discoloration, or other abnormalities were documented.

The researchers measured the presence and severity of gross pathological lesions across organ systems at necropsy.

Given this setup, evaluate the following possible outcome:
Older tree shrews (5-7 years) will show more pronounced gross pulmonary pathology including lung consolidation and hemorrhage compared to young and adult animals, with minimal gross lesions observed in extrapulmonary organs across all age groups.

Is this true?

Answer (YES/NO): NO